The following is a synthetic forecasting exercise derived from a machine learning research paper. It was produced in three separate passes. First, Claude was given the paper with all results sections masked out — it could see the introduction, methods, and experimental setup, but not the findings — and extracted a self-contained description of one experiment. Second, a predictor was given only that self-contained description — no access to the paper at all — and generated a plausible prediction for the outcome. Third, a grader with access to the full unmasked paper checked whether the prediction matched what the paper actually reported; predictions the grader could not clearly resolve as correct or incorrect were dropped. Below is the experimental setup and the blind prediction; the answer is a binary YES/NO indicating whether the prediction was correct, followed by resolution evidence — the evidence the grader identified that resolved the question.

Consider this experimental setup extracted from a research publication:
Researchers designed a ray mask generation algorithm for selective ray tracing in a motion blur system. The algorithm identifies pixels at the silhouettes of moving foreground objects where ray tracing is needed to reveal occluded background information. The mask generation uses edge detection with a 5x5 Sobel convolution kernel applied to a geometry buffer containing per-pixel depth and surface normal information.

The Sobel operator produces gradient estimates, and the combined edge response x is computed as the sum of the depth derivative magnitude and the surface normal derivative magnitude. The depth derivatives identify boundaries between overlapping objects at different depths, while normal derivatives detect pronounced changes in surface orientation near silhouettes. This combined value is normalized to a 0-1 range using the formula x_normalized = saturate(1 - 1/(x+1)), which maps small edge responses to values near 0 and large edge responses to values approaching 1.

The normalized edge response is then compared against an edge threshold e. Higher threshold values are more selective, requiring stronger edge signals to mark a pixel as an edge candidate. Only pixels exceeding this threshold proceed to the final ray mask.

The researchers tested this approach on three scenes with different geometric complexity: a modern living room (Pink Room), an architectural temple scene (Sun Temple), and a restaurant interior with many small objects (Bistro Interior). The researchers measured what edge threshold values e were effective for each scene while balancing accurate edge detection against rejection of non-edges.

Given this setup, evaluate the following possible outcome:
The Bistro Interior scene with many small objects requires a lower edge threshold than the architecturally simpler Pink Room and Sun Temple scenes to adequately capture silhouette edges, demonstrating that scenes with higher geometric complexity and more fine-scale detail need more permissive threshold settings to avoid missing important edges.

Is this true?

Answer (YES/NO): NO